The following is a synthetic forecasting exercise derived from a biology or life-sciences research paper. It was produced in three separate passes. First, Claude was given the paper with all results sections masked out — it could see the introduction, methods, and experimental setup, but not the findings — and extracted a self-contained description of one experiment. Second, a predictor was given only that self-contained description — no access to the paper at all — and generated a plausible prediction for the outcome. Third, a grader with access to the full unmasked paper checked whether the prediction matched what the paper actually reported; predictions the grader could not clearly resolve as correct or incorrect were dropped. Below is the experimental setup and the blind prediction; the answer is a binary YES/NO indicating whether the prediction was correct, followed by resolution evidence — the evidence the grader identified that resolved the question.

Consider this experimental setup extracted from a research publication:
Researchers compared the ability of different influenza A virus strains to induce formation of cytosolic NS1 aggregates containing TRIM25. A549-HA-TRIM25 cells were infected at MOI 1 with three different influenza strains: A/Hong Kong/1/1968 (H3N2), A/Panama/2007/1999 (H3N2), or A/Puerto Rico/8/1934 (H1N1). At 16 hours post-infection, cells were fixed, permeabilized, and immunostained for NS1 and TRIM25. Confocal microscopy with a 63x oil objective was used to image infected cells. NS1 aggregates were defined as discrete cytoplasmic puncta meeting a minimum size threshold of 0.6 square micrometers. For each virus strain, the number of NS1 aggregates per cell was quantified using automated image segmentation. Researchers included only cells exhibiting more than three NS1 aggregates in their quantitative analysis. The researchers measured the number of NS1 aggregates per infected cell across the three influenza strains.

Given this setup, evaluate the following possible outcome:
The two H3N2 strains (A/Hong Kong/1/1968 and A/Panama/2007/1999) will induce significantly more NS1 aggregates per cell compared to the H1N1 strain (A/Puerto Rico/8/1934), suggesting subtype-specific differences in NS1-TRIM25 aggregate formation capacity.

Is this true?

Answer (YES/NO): YES